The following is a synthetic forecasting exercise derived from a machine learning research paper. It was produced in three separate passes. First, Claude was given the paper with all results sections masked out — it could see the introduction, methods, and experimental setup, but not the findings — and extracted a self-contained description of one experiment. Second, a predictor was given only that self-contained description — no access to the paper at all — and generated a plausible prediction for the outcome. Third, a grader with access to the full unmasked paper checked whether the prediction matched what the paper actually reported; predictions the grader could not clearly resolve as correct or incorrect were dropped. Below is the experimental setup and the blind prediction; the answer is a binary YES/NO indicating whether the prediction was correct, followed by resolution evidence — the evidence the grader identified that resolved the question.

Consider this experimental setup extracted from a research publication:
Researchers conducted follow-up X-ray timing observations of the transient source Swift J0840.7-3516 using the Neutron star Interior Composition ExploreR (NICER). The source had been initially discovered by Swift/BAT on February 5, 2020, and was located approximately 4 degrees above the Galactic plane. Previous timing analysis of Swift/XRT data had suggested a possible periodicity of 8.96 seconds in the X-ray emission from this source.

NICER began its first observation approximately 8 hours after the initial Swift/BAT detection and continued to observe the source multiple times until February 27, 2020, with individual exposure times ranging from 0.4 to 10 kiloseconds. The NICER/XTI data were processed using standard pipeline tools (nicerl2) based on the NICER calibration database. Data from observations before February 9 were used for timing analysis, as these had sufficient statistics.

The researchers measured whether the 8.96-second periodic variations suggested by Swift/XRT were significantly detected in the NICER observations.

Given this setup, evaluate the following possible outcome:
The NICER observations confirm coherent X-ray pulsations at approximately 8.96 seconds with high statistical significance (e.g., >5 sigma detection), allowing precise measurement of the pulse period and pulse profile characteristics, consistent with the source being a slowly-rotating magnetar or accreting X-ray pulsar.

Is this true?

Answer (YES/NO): NO